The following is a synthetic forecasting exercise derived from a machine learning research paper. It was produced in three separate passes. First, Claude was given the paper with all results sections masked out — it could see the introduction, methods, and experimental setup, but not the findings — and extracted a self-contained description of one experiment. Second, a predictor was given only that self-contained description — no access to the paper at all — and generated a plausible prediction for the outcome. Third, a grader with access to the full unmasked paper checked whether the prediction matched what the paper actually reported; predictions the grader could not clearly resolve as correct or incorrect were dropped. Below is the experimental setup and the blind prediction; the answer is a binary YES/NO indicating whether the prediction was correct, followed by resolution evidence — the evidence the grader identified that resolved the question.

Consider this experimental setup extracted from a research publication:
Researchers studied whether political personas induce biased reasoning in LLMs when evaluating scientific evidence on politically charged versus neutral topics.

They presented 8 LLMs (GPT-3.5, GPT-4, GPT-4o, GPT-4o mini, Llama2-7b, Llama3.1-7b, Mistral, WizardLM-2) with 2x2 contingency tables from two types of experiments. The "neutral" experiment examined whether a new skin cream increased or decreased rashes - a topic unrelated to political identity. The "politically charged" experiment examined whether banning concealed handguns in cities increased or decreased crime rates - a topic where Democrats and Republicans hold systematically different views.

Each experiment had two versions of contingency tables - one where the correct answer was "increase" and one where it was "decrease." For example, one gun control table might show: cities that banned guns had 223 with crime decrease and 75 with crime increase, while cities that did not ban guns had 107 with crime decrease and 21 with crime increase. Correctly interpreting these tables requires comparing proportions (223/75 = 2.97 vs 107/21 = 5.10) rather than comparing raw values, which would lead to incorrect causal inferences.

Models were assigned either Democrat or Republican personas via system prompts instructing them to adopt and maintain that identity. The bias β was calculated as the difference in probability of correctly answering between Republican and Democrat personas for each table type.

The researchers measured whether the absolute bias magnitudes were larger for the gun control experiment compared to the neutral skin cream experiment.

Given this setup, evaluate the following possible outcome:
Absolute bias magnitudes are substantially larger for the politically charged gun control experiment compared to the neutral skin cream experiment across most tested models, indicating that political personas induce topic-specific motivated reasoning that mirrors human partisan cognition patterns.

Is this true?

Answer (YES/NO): YES